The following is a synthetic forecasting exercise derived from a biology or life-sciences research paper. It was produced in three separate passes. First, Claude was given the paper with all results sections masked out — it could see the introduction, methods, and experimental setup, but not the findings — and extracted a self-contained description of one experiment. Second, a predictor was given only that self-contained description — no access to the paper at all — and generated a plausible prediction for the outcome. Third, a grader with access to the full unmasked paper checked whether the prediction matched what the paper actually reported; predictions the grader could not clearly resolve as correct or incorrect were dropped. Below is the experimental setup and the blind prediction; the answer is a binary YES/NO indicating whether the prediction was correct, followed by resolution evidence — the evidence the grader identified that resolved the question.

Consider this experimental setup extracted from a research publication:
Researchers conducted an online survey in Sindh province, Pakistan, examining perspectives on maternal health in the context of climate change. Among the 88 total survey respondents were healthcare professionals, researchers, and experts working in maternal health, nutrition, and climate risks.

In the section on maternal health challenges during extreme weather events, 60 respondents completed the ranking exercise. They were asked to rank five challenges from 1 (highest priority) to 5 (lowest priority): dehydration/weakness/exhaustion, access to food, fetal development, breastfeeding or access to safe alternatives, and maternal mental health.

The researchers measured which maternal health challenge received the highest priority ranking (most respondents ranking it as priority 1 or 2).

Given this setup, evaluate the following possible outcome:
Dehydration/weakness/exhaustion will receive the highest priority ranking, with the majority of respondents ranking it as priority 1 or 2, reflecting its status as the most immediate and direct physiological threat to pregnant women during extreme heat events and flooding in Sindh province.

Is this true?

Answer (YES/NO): YES